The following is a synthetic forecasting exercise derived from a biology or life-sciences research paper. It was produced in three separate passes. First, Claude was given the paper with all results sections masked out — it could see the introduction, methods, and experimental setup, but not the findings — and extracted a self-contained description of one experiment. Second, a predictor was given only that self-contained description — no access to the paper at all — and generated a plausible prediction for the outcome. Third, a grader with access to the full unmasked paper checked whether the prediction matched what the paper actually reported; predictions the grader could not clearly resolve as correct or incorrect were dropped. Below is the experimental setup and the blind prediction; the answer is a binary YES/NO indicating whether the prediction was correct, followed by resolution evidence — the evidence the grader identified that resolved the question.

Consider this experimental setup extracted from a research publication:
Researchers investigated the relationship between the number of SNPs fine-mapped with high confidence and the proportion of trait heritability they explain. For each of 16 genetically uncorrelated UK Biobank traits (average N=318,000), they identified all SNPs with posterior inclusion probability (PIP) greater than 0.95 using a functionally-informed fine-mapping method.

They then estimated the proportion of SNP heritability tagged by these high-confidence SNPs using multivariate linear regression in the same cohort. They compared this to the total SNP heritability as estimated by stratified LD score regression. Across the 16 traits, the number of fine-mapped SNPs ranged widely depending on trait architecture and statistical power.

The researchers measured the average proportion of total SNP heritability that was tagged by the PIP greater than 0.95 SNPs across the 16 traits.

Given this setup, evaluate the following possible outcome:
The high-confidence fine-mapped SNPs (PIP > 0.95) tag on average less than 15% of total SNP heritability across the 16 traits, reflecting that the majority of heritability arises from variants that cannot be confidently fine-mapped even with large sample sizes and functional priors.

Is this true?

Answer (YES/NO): NO